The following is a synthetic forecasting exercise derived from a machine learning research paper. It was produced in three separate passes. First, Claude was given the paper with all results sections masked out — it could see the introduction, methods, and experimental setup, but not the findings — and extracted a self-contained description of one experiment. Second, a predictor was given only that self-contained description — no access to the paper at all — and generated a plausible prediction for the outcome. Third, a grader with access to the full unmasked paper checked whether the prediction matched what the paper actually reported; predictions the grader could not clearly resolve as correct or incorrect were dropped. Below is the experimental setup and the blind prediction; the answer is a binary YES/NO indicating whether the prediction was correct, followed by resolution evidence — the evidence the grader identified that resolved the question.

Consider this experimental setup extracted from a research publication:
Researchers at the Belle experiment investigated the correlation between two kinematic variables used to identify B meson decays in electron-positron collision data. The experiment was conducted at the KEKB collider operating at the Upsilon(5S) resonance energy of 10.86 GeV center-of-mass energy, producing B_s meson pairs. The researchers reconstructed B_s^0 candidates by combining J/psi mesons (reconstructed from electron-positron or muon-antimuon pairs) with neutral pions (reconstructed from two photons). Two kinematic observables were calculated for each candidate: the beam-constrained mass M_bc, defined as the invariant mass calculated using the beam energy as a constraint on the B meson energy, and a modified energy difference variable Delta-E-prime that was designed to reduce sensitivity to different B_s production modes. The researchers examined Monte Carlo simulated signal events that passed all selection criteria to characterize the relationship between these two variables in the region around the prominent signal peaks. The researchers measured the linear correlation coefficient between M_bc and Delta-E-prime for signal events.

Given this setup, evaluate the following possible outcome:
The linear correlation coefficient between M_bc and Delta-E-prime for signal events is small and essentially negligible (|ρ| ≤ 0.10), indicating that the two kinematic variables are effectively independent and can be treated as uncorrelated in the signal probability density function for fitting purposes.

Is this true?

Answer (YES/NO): YES